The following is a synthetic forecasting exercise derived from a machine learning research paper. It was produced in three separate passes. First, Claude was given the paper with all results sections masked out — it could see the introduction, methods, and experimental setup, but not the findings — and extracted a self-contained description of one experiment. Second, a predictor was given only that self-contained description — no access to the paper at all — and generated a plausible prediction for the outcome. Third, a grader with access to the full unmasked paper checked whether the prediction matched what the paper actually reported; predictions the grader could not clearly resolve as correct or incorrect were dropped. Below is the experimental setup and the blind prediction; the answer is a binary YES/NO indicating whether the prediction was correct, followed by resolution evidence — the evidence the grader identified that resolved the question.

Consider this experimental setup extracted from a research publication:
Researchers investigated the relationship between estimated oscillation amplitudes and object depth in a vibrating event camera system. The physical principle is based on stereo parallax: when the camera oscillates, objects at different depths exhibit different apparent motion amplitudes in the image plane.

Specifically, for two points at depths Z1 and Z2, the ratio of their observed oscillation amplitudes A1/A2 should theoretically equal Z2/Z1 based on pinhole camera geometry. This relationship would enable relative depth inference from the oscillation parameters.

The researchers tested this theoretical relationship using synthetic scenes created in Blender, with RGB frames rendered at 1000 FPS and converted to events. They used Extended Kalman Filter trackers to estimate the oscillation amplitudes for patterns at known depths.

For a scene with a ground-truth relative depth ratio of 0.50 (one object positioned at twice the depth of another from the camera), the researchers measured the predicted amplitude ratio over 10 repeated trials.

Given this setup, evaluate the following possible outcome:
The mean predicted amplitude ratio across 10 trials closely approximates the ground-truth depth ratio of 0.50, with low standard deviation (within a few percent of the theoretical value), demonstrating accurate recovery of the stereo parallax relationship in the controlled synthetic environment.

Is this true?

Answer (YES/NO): NO